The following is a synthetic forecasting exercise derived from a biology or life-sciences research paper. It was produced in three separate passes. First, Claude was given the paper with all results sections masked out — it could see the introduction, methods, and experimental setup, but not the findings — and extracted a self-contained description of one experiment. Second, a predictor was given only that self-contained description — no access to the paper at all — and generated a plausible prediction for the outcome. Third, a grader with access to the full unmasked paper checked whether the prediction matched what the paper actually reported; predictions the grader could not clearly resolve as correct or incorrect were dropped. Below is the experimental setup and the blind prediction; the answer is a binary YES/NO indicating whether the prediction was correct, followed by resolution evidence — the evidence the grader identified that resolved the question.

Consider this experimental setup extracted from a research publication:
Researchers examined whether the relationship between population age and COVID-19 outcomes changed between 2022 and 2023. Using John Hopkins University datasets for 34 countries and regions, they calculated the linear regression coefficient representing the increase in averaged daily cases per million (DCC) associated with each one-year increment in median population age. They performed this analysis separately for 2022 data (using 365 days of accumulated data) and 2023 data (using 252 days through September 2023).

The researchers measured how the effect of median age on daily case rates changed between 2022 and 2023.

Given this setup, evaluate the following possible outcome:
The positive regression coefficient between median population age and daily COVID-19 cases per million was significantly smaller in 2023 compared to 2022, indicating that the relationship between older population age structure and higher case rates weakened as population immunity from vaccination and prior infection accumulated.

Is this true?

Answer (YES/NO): YES